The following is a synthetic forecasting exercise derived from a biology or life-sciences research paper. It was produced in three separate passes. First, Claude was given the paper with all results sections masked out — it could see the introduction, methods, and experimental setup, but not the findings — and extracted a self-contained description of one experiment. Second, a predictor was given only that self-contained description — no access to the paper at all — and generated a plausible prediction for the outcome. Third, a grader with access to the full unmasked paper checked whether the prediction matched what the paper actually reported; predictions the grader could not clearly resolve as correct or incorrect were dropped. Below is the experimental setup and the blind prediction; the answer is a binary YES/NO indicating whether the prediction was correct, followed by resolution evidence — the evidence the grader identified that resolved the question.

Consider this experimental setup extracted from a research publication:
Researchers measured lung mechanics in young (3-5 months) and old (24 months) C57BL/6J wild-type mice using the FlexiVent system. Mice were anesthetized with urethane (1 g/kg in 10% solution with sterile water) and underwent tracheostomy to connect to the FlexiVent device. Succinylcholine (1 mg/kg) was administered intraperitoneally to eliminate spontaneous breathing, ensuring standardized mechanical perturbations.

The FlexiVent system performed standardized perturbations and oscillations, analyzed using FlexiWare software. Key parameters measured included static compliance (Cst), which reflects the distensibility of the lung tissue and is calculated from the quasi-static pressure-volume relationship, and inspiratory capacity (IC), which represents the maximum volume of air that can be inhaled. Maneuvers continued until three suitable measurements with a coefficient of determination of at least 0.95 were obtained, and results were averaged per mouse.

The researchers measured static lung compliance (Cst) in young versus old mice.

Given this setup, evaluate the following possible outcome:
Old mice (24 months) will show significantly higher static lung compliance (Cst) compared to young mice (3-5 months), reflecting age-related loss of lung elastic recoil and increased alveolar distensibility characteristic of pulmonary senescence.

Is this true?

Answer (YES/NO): YES